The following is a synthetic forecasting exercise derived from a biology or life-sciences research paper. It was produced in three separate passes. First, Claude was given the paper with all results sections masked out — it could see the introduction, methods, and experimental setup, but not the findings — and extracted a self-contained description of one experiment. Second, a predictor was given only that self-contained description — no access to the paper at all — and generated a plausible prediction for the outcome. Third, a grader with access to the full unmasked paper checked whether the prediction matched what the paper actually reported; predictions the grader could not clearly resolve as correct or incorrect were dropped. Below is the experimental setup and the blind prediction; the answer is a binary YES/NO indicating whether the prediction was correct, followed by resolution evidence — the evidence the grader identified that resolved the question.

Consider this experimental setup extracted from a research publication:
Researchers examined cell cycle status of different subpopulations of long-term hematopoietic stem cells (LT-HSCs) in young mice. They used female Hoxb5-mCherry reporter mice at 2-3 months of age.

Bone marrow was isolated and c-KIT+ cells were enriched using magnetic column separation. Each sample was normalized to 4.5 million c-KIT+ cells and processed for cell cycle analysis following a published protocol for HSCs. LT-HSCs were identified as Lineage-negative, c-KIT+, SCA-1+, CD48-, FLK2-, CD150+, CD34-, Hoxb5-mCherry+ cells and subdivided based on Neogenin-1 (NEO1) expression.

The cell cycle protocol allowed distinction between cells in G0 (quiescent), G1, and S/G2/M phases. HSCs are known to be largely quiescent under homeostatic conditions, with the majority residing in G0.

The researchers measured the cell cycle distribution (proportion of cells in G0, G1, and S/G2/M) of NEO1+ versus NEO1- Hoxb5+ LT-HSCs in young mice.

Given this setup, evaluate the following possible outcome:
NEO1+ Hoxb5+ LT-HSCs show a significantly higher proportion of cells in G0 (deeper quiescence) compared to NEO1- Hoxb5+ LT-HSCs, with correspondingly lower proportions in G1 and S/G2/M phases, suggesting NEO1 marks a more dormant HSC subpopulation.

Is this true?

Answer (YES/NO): NO